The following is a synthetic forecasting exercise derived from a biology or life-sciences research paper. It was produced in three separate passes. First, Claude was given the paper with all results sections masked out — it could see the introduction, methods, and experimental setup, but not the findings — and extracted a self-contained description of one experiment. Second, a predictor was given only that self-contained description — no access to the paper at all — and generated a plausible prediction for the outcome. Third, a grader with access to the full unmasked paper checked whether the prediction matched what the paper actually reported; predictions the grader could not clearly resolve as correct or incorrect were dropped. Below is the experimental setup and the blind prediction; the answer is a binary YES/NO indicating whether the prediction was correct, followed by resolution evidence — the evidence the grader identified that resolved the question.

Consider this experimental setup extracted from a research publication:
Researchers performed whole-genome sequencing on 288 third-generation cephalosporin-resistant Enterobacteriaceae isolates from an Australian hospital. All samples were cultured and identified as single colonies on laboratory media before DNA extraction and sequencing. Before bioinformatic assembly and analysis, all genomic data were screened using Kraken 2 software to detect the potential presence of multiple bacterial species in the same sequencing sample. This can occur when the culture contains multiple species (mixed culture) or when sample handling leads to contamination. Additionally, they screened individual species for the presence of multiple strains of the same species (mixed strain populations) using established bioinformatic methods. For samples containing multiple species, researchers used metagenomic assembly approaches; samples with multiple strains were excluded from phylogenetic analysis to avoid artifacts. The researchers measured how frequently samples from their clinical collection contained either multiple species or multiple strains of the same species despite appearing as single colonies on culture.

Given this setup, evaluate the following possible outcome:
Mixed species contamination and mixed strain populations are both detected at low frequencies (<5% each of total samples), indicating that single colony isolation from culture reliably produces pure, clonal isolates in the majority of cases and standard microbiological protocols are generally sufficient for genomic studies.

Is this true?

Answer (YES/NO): NO